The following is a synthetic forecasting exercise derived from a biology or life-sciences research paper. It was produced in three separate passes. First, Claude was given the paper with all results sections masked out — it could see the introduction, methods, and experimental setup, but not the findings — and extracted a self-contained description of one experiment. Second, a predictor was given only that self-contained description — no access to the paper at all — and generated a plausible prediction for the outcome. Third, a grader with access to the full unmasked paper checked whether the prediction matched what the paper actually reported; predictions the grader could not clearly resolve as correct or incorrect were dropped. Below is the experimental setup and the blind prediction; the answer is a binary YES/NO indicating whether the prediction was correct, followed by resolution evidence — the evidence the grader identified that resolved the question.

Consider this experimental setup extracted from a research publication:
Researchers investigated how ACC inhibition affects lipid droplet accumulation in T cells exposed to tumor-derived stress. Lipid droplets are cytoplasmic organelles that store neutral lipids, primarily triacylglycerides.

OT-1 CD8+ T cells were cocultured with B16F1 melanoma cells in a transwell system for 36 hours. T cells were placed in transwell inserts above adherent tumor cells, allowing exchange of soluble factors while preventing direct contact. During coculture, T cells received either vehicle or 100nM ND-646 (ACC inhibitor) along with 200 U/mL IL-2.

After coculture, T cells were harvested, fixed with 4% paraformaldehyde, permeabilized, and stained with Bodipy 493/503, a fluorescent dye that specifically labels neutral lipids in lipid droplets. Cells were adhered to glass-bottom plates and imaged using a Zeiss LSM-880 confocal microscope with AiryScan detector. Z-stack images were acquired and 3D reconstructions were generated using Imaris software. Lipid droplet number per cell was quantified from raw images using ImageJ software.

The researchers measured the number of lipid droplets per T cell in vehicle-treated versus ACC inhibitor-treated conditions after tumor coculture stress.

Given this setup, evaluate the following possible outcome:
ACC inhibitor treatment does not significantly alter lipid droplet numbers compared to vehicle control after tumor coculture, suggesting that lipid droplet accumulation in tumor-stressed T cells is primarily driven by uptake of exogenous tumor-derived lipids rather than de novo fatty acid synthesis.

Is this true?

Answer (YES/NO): NO